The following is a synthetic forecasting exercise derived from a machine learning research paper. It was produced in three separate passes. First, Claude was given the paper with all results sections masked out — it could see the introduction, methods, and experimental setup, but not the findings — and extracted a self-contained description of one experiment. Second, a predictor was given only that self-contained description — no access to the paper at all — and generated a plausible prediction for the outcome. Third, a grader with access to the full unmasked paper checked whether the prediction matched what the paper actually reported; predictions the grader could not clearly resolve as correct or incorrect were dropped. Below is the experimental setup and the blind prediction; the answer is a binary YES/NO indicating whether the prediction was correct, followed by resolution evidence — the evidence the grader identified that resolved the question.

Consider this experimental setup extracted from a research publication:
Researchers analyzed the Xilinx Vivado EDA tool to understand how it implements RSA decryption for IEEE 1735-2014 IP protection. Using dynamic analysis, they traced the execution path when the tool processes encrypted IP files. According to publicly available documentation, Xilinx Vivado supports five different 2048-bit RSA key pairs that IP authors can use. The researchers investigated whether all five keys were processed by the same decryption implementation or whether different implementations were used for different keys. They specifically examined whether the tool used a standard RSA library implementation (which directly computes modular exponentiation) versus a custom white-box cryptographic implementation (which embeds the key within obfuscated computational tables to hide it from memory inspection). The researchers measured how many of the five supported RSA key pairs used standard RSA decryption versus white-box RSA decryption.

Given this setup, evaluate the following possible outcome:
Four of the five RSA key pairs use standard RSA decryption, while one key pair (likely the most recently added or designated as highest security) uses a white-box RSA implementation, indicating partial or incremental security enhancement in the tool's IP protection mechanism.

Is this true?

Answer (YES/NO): NO